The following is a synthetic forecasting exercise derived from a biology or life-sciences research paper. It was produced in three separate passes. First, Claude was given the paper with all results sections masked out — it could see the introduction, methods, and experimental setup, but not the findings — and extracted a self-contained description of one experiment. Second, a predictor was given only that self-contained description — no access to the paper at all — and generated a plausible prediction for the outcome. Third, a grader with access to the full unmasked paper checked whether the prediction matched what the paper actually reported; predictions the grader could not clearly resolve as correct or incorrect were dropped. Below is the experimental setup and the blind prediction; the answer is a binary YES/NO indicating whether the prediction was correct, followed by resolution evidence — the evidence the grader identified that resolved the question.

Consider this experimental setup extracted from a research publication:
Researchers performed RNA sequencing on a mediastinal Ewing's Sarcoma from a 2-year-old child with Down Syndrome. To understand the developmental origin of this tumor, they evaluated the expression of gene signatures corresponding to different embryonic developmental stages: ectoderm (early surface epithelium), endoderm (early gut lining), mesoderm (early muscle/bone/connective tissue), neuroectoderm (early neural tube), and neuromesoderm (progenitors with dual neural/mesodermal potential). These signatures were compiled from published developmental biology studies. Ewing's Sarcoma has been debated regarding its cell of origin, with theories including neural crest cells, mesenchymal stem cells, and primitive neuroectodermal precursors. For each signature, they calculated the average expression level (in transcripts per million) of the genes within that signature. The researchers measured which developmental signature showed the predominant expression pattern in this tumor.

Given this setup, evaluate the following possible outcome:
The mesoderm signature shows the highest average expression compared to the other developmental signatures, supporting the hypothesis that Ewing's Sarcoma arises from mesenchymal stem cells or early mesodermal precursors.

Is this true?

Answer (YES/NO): NO